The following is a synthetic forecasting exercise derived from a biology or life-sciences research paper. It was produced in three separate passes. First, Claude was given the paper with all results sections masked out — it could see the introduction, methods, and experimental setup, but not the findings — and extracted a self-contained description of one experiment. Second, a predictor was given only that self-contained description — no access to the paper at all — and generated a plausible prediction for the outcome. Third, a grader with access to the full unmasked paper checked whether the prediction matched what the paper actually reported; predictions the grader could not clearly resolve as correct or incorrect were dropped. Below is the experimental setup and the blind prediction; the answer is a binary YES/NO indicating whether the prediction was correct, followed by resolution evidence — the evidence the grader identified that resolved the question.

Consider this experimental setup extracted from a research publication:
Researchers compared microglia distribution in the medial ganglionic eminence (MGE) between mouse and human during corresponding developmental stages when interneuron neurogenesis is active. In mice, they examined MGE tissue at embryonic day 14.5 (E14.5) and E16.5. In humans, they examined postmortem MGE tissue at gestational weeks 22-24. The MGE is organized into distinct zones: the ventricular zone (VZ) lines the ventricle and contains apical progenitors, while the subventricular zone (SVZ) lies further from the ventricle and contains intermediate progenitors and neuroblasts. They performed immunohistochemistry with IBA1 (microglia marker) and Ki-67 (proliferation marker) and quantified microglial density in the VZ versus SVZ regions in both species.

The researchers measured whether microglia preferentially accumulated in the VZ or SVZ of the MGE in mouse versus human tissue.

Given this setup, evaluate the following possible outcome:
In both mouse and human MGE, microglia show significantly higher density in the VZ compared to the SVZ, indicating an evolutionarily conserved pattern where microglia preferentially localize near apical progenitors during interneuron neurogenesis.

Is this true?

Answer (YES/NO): NO